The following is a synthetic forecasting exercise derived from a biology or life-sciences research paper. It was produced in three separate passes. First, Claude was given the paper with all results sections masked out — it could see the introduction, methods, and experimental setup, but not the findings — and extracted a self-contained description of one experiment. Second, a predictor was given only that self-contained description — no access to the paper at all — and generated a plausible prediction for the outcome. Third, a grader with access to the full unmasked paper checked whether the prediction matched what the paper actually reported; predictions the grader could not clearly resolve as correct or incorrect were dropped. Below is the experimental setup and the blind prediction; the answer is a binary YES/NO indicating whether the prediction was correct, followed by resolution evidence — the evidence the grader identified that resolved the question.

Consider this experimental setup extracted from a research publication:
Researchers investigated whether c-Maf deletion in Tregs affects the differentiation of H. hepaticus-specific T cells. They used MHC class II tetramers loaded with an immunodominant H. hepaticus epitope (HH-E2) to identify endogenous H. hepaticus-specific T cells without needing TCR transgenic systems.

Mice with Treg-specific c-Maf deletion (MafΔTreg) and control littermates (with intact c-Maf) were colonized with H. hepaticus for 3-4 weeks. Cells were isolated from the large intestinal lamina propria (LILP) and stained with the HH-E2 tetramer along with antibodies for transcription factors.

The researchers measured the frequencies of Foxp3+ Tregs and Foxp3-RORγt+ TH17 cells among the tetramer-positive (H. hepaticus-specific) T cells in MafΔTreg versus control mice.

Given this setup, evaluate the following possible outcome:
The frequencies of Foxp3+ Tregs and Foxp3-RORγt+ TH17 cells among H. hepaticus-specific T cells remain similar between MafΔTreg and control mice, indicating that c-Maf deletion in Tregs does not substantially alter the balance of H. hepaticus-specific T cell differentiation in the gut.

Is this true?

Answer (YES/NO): NO